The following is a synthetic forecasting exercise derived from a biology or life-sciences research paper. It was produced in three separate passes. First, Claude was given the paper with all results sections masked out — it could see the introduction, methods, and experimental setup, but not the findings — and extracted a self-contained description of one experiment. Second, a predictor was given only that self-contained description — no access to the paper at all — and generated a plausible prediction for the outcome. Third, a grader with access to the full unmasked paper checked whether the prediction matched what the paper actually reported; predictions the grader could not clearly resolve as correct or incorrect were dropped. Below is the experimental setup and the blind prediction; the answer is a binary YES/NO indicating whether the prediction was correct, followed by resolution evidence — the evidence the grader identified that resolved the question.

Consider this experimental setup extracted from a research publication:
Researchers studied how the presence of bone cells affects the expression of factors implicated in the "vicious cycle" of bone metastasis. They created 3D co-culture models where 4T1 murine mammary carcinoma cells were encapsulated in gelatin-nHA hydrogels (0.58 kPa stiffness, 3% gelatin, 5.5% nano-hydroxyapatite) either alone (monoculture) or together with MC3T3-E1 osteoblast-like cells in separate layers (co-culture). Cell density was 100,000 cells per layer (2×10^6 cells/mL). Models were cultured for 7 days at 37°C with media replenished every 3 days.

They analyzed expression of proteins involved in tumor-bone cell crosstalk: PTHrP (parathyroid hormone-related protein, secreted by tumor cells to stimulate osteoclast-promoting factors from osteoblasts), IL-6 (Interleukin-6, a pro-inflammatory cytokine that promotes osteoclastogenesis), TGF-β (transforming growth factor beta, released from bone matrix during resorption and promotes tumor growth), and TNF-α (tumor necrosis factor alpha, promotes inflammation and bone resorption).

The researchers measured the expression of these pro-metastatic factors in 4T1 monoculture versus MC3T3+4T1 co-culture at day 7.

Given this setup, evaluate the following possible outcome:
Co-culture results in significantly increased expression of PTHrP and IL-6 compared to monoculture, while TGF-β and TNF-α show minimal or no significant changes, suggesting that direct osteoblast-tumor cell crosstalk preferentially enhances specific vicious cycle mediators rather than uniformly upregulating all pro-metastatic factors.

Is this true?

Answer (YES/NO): NO